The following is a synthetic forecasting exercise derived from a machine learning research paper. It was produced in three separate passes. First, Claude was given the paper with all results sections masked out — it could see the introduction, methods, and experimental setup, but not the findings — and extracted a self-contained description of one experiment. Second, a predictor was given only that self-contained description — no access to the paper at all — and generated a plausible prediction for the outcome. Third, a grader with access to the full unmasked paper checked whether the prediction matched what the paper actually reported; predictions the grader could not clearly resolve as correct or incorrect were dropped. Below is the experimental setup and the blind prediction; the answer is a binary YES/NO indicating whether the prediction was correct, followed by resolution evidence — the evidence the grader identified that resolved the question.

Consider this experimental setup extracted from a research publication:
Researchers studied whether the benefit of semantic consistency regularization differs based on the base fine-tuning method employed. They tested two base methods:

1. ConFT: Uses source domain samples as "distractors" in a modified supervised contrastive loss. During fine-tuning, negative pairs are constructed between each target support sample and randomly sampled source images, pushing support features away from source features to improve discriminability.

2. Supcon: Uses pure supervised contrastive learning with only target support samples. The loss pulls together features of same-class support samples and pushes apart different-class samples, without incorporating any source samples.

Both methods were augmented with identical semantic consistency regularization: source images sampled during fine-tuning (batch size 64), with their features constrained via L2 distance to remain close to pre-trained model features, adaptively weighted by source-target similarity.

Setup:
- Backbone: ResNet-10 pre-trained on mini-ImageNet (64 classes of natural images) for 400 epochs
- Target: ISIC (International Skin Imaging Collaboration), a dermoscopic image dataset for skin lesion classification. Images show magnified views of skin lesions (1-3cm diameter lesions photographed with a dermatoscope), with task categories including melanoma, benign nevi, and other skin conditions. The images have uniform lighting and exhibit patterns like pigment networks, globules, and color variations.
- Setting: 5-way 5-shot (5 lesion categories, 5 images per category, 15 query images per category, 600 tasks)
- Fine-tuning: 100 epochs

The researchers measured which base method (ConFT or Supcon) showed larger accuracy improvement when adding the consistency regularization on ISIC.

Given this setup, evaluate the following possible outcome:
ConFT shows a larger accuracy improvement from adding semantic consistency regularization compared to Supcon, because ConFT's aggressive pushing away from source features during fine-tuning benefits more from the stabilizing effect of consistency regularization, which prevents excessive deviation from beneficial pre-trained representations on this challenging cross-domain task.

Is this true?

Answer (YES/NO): NO